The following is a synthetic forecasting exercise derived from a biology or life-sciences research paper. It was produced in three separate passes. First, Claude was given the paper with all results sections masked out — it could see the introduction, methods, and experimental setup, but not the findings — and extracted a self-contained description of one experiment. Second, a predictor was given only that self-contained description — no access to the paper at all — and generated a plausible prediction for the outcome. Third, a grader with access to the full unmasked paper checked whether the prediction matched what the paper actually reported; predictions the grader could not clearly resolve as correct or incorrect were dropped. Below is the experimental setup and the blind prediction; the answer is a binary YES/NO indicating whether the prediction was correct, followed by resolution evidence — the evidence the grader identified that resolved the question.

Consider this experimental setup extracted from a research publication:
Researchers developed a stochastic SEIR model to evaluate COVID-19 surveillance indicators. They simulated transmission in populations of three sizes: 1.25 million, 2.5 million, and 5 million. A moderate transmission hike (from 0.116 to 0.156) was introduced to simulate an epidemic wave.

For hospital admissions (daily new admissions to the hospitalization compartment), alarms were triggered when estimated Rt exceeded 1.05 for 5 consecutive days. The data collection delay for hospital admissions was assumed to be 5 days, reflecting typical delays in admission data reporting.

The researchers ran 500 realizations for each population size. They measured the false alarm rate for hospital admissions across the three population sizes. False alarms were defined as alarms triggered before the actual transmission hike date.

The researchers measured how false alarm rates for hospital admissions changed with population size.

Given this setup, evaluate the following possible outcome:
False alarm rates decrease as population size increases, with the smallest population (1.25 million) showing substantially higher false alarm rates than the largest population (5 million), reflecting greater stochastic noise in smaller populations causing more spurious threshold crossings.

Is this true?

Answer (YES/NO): YES